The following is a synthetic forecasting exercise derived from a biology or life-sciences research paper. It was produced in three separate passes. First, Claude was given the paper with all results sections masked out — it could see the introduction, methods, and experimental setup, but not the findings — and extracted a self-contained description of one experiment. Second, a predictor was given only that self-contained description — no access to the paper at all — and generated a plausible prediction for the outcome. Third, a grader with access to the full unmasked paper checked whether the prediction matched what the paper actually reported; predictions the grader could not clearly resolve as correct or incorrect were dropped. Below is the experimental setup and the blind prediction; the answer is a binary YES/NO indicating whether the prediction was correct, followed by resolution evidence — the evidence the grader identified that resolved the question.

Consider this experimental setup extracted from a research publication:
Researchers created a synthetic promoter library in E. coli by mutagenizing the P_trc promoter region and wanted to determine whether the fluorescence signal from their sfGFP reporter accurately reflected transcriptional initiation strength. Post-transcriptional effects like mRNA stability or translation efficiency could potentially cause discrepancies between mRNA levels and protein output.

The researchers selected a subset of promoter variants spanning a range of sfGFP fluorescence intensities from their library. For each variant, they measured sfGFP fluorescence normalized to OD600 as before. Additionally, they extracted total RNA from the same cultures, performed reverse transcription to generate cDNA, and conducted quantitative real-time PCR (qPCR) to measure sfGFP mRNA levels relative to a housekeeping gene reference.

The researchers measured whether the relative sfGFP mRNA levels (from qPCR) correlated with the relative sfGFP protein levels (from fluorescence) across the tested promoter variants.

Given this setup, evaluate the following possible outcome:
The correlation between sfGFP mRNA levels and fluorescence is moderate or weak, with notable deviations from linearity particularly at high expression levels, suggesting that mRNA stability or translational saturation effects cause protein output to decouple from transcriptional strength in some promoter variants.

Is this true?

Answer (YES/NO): NO